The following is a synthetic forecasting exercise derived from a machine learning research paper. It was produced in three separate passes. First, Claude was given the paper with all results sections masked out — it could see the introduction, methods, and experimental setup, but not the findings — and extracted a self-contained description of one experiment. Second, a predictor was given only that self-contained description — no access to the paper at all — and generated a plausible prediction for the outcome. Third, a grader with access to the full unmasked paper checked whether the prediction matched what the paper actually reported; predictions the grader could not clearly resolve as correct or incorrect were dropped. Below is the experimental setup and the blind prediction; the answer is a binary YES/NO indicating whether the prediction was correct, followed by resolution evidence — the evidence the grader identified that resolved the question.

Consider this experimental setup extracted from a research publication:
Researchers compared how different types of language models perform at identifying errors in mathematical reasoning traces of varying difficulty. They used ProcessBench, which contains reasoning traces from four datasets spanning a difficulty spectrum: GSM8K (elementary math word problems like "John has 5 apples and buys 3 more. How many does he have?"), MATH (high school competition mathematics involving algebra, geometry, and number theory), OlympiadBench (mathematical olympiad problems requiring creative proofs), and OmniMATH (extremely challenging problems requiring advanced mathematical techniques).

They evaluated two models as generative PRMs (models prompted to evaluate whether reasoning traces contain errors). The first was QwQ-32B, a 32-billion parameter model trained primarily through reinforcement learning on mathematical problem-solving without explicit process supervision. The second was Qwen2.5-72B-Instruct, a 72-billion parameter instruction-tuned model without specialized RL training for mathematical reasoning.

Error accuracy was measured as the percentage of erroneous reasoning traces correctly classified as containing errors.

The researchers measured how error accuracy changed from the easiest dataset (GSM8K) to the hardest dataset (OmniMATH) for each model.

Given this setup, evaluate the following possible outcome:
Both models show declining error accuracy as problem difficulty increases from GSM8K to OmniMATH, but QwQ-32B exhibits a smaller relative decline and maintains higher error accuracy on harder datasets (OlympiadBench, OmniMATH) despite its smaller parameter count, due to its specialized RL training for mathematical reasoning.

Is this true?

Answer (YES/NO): YES